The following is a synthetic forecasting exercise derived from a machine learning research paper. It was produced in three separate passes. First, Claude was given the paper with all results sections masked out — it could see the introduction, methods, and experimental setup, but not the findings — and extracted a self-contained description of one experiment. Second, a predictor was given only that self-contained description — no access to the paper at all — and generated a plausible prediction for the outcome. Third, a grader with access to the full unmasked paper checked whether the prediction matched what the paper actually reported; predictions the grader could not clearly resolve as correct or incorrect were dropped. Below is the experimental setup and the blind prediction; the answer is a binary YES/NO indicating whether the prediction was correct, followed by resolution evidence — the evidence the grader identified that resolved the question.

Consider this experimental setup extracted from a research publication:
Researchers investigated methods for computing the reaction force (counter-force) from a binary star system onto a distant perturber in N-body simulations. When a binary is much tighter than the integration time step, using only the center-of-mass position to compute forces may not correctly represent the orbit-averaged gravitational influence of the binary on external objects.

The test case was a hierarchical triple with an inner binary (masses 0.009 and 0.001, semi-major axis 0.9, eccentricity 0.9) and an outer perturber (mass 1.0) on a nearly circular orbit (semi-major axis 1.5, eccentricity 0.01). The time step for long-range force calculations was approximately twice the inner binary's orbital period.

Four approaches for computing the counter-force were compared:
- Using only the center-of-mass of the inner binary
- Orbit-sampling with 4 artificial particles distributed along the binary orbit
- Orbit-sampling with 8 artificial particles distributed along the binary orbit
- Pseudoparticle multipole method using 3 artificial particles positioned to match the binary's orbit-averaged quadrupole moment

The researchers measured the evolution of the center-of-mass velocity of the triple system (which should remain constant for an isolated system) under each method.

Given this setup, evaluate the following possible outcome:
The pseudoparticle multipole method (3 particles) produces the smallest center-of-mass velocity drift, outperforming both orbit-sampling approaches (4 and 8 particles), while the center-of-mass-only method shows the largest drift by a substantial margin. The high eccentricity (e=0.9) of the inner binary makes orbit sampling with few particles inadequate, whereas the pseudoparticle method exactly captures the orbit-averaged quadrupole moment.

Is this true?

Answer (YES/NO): NO